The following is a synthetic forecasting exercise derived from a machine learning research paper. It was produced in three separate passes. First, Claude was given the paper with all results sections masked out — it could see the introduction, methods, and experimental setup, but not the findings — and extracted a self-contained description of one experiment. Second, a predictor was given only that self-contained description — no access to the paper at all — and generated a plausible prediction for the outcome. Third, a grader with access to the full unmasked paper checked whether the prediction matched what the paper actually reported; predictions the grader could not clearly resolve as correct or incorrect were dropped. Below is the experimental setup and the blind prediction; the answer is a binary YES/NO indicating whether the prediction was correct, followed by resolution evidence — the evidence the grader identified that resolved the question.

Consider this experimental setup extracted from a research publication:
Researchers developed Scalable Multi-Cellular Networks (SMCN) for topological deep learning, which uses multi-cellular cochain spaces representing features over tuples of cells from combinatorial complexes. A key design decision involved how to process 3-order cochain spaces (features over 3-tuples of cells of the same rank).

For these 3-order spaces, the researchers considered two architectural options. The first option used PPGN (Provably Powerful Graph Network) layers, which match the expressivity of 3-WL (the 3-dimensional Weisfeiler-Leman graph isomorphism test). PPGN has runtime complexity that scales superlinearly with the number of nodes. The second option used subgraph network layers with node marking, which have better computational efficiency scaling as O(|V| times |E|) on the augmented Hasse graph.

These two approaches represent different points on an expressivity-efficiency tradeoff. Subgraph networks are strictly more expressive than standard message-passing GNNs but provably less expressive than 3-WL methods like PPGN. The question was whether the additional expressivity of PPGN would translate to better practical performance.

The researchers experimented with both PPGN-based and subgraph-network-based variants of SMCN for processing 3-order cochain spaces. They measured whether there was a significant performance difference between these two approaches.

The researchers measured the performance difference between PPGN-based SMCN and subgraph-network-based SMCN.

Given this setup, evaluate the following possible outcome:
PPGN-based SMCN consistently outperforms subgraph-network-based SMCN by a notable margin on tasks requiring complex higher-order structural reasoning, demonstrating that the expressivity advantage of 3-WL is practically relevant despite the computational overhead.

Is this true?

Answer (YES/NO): NO